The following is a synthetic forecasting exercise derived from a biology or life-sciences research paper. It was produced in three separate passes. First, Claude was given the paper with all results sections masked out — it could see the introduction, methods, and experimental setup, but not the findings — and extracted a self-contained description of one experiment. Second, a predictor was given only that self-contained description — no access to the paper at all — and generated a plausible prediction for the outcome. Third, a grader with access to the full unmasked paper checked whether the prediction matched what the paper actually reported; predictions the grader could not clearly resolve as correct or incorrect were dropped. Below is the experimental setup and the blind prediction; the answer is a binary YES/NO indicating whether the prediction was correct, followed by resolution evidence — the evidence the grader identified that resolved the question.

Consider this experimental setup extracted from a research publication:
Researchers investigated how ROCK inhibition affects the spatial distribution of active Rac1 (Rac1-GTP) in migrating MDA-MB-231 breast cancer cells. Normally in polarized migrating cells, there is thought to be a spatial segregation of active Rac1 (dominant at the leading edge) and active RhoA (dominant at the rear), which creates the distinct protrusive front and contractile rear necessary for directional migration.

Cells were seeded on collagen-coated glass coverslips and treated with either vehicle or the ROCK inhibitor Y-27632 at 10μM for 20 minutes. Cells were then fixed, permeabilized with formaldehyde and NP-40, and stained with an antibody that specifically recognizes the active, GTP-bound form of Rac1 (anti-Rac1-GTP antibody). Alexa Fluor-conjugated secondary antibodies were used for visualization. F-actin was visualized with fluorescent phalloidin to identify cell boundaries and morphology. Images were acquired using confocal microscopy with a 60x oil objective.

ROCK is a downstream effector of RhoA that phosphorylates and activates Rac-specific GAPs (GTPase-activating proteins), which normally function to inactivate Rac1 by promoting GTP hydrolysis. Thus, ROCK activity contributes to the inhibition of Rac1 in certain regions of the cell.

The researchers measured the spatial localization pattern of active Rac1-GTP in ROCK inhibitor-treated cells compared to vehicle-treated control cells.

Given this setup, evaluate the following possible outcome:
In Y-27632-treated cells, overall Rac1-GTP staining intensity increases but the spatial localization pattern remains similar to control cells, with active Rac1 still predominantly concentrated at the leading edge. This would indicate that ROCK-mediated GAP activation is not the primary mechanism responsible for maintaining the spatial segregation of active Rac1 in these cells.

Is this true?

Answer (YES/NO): NO